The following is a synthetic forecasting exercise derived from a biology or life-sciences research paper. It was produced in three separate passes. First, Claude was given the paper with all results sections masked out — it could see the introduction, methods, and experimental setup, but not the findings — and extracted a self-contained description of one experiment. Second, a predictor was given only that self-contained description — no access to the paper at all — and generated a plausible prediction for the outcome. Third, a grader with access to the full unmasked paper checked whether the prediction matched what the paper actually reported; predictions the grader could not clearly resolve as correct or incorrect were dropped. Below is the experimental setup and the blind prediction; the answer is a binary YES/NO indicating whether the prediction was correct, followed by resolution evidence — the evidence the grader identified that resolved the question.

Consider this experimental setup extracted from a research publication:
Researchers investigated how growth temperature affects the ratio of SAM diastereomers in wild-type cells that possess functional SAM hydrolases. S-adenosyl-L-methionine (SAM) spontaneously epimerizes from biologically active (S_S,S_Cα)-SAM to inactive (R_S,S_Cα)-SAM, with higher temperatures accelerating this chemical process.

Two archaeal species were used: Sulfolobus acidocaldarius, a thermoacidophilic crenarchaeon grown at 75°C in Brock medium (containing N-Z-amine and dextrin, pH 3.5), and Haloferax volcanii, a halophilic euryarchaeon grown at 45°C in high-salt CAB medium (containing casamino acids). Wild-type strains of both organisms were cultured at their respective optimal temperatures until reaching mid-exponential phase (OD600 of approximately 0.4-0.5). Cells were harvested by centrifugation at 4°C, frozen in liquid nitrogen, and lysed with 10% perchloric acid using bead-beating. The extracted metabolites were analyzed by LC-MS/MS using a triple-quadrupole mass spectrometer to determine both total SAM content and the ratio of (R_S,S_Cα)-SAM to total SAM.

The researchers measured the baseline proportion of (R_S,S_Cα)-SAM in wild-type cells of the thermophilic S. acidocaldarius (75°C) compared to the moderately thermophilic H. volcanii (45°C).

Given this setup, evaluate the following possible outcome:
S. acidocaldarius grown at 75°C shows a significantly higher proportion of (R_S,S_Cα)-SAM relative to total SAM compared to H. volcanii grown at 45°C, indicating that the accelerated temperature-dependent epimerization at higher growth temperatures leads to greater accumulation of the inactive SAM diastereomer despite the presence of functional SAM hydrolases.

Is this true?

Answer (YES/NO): YES